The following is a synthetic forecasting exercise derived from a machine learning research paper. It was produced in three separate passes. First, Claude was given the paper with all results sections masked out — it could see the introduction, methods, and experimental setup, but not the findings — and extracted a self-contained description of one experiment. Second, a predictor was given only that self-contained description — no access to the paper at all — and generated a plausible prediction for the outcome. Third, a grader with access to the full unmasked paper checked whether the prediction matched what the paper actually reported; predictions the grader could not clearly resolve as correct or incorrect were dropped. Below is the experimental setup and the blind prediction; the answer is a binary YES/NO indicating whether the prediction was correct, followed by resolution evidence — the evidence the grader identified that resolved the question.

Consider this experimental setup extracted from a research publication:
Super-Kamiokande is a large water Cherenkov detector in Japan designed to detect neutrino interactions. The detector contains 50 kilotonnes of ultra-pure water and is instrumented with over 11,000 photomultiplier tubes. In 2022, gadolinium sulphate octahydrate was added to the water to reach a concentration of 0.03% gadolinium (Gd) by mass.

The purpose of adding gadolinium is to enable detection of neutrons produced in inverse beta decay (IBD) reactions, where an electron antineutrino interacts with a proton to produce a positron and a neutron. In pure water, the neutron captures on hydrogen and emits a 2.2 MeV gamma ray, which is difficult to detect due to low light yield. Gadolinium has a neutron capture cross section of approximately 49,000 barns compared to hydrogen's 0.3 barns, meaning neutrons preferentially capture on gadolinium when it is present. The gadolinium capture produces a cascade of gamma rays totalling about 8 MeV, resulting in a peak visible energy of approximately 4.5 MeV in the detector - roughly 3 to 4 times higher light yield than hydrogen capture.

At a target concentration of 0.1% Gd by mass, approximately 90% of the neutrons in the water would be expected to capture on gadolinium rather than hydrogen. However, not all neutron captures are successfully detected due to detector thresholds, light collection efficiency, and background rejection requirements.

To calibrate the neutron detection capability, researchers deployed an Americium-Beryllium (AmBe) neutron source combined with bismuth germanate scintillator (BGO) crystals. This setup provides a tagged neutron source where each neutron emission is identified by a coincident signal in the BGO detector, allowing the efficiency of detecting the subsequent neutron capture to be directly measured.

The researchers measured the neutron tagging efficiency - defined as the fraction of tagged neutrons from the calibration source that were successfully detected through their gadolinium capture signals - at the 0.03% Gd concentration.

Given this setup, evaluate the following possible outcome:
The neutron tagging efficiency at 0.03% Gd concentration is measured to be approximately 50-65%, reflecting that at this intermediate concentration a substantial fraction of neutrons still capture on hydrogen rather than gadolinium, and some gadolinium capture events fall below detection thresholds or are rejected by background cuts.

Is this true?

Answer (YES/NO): YES